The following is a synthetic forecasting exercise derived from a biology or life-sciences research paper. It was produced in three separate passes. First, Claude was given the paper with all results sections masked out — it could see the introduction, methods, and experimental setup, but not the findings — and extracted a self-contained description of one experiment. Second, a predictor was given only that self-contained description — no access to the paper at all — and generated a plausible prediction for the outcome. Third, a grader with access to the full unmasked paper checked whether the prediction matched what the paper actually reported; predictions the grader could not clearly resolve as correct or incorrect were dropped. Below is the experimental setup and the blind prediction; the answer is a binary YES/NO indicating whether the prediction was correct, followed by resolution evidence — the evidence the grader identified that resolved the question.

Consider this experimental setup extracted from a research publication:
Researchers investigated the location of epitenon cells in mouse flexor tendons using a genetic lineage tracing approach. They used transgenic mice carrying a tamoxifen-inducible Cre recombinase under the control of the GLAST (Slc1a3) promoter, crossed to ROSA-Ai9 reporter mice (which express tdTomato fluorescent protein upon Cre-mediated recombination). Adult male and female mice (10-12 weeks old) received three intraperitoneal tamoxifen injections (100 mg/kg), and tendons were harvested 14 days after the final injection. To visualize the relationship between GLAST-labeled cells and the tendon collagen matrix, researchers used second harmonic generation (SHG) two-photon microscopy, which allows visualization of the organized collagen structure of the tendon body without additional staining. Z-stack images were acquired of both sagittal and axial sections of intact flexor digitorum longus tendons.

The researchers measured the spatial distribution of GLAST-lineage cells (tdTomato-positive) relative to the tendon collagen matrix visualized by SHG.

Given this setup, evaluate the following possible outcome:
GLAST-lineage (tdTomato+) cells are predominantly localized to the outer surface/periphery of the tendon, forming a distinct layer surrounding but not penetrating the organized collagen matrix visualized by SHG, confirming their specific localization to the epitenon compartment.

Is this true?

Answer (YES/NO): NO